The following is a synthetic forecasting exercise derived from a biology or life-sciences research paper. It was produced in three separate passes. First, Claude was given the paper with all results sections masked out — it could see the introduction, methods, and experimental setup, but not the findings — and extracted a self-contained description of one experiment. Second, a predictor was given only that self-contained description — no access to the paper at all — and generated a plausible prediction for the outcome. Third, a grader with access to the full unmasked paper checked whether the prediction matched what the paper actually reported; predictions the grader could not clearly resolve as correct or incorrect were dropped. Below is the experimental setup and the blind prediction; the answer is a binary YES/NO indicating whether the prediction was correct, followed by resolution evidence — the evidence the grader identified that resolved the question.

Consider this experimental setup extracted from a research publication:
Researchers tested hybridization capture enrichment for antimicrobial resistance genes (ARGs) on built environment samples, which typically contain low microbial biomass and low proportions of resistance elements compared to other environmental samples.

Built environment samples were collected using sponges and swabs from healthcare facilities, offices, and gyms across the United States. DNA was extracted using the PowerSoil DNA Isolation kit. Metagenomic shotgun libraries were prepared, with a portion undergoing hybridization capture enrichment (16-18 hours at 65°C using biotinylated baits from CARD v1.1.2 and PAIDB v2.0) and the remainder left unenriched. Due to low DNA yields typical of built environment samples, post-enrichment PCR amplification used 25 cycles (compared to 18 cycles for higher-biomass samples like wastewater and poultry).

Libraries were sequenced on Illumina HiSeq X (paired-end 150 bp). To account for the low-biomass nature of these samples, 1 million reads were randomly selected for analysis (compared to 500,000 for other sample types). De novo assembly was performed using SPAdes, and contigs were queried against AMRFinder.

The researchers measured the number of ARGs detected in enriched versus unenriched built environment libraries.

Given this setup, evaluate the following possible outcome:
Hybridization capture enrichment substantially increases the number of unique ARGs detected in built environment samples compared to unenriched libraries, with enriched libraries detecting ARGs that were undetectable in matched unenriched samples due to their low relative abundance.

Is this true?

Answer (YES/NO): YES